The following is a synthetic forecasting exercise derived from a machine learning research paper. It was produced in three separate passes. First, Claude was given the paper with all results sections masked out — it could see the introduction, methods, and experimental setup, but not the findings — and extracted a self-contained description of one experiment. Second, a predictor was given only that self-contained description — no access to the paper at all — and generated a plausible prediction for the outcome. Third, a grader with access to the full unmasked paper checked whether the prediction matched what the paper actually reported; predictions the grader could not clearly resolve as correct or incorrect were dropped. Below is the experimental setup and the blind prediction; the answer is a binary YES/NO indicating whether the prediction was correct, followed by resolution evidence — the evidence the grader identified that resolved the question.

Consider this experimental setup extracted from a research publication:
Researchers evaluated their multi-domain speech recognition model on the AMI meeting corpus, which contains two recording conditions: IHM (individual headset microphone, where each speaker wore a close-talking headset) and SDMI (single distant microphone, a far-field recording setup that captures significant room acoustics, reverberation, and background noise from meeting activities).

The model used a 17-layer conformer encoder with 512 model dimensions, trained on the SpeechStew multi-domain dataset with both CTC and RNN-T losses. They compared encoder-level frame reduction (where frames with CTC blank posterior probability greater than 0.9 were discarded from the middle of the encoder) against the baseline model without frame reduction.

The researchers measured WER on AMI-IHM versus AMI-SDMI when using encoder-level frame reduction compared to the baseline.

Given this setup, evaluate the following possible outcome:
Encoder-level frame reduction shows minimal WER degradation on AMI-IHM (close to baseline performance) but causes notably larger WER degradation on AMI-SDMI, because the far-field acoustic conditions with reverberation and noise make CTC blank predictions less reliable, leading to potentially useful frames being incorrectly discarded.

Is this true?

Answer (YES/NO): NO